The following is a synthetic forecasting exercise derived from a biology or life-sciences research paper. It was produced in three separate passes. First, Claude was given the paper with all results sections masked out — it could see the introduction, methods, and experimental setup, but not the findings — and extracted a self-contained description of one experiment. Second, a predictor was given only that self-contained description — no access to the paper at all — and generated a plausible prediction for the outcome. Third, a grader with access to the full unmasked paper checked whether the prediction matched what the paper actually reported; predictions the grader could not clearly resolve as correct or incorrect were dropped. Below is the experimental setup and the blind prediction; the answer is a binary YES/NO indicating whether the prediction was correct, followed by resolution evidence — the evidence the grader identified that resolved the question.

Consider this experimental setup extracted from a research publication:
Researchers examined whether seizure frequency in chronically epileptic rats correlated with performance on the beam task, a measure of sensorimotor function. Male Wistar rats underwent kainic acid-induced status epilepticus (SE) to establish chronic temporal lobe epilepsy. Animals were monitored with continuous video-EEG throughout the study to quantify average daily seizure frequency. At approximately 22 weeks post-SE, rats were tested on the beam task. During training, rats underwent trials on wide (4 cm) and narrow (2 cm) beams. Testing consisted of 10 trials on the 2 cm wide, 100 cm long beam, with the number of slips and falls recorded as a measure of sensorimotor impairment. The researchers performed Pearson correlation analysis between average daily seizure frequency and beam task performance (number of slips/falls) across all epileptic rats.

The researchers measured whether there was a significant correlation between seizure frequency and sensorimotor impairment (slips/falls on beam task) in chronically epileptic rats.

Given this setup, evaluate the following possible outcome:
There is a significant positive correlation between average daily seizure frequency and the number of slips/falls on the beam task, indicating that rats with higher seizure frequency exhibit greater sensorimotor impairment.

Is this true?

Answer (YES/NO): YES